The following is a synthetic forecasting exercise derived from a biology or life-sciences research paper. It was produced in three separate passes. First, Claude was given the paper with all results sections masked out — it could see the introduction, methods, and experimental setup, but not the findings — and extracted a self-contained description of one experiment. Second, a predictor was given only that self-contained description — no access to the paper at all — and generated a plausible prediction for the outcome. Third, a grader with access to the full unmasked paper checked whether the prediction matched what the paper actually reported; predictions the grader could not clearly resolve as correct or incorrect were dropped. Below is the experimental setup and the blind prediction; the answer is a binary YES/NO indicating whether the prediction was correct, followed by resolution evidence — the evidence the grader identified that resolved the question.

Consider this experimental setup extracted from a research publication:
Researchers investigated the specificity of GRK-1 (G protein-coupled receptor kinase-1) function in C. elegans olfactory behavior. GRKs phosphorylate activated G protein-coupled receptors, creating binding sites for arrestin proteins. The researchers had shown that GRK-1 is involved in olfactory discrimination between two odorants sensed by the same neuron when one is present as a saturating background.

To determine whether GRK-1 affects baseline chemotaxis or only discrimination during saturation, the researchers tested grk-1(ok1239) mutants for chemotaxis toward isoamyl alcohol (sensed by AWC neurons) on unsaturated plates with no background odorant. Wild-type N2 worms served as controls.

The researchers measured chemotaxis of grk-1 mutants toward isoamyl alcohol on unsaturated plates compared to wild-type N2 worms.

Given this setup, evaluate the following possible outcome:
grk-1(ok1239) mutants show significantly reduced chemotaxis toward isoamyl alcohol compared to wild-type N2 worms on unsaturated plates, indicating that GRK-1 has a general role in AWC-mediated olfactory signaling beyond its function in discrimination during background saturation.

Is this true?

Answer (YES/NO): NO